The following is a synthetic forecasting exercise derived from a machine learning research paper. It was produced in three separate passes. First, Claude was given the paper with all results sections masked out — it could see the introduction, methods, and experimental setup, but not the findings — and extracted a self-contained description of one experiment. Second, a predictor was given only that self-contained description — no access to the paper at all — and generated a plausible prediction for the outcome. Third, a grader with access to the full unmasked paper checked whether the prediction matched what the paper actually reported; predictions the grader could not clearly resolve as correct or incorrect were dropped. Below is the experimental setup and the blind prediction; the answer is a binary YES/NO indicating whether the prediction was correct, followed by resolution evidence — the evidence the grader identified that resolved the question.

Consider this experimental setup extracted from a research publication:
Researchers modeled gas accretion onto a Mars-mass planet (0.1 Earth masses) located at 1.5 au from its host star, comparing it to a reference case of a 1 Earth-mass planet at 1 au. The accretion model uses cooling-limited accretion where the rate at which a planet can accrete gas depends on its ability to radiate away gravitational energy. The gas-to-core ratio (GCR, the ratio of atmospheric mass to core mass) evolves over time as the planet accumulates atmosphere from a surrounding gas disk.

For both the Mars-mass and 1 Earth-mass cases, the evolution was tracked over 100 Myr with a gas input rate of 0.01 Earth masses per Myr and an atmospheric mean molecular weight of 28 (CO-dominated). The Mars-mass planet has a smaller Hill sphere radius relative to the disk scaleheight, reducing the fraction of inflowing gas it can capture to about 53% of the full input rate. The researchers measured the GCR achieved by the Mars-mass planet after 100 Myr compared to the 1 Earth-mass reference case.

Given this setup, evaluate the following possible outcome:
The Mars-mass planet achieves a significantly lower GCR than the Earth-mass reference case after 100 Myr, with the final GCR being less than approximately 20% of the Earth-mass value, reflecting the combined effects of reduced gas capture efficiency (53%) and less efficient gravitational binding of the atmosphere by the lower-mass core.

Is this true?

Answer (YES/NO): NO